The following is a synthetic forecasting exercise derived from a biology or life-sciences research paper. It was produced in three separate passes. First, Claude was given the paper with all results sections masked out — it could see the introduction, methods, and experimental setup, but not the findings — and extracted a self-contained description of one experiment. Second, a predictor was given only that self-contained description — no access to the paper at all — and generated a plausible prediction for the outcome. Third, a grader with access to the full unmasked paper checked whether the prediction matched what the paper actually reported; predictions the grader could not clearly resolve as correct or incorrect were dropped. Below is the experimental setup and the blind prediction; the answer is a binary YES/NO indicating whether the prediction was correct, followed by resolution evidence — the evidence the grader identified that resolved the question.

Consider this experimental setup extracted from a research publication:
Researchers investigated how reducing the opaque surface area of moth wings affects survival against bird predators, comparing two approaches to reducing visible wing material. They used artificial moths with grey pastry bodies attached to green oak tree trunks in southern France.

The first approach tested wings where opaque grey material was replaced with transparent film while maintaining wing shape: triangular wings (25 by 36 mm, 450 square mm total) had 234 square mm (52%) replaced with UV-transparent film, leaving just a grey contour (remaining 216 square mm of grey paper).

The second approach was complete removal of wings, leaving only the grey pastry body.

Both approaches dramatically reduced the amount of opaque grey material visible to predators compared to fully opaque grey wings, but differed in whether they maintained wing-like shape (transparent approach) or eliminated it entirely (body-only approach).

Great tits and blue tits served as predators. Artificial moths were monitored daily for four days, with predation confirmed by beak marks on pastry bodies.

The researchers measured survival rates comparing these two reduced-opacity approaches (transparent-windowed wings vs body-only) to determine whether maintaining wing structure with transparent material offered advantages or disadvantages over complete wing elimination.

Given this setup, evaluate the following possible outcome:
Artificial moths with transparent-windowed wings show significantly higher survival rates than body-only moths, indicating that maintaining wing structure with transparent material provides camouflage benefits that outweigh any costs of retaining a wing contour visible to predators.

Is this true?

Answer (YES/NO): NO